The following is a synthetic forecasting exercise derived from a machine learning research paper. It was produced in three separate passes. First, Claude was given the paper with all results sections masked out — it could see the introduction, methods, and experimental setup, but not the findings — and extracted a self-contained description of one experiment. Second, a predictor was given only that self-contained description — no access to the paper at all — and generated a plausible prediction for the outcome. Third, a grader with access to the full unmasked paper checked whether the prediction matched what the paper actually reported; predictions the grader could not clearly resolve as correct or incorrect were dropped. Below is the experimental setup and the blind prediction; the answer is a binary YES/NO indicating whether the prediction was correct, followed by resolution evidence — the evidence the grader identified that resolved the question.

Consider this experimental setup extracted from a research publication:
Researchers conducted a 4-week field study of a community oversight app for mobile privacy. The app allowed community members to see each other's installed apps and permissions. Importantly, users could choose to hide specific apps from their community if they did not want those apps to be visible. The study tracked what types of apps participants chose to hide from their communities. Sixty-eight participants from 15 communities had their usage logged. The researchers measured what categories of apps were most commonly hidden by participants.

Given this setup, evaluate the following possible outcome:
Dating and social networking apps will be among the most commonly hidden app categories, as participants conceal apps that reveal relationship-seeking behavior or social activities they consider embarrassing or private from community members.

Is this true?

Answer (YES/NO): NO